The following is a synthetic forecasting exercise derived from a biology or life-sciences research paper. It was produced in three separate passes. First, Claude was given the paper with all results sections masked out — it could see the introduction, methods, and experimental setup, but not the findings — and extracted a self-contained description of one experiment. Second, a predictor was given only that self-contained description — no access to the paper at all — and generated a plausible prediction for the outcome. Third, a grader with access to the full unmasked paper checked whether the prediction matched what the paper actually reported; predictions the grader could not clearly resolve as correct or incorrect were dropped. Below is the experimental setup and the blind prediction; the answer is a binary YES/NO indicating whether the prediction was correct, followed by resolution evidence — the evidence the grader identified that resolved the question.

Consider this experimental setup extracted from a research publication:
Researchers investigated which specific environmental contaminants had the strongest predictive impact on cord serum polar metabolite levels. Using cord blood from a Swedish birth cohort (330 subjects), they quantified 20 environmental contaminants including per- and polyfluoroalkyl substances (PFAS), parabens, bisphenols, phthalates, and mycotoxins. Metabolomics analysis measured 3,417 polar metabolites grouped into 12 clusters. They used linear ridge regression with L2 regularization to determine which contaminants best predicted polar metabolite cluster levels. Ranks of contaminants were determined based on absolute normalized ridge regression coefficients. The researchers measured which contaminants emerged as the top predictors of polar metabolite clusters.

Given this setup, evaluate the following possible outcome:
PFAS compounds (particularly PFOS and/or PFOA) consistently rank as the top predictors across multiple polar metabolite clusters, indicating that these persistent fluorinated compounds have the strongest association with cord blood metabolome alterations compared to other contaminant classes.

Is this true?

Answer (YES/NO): NO